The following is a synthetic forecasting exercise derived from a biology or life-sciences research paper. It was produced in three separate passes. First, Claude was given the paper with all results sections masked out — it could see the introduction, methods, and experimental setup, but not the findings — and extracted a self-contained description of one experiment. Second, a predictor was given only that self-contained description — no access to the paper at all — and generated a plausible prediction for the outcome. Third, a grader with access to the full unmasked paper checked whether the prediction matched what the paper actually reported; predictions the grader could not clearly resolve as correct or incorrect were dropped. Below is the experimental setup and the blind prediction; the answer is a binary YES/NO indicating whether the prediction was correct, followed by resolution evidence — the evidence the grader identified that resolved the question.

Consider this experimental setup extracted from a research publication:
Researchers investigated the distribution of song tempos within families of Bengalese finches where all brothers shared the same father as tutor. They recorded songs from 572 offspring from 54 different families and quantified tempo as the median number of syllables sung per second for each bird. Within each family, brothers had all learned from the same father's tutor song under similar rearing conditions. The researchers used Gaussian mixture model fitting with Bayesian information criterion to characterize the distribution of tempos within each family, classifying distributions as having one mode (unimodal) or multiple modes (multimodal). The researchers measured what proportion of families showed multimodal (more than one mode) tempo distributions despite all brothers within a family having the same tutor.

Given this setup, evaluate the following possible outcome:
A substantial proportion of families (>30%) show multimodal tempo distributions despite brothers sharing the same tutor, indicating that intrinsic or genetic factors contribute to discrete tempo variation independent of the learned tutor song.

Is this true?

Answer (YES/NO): YES